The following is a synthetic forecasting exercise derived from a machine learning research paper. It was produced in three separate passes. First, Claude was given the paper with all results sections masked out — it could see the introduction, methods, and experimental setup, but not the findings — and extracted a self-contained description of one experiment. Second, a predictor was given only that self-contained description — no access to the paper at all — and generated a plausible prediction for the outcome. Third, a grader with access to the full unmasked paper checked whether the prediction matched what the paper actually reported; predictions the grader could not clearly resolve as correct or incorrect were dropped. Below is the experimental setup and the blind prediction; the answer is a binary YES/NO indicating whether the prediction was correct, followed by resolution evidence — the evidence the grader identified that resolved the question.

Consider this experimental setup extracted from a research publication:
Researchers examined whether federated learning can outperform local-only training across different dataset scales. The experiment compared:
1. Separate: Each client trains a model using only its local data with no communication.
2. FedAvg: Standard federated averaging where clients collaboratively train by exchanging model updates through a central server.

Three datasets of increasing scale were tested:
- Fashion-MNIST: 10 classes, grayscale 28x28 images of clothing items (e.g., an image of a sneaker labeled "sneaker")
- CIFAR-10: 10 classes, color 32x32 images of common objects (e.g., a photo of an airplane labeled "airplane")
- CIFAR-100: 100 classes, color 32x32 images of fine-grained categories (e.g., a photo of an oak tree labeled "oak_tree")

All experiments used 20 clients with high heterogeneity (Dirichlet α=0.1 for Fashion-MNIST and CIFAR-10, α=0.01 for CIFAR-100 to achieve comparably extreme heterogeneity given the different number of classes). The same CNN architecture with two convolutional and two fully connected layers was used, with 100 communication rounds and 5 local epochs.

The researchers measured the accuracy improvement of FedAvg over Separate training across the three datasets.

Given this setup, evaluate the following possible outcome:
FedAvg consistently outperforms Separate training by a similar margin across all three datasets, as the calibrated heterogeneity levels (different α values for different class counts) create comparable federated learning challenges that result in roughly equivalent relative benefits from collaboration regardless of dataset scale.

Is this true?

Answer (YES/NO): NO